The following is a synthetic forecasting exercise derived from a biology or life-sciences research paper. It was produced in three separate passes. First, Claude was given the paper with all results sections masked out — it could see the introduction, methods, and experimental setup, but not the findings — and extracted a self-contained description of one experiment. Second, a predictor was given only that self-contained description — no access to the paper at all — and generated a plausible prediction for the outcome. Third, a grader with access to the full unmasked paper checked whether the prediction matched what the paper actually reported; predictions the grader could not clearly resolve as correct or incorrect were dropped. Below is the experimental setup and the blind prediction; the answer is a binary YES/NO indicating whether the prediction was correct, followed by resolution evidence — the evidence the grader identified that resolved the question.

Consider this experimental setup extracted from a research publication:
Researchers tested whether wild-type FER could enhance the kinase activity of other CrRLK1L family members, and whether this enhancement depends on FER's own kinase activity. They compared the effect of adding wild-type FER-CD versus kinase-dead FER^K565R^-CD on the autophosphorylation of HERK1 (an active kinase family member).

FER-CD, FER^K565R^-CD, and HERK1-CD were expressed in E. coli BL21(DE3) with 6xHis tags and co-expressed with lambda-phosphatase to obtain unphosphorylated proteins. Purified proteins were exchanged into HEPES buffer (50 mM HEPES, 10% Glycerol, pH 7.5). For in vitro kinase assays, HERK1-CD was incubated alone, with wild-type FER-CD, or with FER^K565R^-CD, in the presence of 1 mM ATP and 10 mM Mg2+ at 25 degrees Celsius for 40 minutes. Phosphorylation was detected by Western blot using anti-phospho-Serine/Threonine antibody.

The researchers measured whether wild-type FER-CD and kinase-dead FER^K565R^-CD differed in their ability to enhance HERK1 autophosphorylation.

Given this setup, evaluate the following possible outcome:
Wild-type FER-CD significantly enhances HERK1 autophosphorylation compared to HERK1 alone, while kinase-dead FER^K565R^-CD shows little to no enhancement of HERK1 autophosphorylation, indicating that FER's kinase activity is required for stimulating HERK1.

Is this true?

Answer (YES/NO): NO